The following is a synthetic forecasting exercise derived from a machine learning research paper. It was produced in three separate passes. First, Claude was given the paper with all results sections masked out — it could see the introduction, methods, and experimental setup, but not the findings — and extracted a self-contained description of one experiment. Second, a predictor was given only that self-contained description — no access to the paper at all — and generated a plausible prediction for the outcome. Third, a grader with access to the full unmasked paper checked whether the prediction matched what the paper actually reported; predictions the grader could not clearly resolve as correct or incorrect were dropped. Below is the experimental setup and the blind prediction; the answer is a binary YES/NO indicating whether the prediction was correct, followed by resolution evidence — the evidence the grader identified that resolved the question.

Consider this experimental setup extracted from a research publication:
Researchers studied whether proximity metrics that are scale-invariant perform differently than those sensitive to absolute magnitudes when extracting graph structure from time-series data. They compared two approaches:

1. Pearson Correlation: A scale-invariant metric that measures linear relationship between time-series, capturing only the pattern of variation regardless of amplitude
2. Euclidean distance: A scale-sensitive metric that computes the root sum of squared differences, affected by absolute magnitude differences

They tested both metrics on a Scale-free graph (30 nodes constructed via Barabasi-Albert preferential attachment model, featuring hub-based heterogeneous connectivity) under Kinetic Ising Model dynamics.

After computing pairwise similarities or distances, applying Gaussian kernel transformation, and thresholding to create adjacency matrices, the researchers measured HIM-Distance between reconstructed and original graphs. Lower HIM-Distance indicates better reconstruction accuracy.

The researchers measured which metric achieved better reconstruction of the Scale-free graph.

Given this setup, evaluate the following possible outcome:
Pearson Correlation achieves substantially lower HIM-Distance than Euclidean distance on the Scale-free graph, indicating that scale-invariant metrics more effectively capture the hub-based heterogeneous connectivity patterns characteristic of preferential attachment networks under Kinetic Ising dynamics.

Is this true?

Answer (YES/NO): YES